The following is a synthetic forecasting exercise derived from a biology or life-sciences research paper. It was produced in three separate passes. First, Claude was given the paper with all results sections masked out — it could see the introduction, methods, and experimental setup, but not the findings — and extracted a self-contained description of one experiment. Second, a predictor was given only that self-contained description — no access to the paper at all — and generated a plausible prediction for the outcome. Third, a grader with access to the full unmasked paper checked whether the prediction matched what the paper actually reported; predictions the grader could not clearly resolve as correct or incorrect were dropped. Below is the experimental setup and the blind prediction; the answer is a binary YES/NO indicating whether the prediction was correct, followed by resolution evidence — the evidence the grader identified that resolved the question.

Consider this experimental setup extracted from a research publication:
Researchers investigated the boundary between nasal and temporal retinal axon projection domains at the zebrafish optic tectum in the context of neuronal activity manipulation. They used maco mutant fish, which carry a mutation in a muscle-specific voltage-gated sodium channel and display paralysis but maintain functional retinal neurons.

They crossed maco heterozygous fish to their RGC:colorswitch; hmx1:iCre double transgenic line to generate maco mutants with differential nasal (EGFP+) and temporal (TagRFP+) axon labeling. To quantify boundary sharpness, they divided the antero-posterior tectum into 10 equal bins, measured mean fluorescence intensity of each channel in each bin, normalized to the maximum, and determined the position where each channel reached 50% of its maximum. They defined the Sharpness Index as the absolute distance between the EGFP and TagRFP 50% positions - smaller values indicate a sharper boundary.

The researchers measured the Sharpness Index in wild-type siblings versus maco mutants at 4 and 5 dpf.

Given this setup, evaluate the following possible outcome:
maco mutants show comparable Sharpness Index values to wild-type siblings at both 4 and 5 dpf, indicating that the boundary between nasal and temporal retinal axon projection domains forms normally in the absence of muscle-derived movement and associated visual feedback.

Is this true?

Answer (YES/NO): NO